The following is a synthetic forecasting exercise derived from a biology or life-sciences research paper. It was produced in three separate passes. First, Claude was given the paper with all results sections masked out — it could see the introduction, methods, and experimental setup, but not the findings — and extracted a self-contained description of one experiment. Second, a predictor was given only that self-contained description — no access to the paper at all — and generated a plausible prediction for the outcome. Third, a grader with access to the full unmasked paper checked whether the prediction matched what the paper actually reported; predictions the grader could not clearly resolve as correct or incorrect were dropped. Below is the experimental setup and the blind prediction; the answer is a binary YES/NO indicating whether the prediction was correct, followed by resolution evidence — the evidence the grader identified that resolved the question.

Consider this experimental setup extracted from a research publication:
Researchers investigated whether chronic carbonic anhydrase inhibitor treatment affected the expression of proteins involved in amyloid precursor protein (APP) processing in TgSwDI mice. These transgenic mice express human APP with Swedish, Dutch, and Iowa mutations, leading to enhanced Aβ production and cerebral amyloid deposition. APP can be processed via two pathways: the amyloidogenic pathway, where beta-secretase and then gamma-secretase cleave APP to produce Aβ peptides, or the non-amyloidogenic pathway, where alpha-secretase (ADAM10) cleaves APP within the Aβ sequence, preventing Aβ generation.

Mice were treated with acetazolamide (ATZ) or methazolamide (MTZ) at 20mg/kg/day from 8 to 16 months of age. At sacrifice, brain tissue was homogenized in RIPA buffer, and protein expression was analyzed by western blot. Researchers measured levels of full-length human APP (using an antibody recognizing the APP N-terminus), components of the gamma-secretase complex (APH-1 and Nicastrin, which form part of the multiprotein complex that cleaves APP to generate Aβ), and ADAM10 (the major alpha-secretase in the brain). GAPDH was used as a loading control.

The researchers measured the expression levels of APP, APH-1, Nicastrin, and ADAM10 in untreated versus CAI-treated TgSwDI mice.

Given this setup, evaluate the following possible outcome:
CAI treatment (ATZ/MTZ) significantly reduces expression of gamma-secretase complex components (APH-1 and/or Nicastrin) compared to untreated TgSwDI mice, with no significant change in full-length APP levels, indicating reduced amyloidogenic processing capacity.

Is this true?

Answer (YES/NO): NO